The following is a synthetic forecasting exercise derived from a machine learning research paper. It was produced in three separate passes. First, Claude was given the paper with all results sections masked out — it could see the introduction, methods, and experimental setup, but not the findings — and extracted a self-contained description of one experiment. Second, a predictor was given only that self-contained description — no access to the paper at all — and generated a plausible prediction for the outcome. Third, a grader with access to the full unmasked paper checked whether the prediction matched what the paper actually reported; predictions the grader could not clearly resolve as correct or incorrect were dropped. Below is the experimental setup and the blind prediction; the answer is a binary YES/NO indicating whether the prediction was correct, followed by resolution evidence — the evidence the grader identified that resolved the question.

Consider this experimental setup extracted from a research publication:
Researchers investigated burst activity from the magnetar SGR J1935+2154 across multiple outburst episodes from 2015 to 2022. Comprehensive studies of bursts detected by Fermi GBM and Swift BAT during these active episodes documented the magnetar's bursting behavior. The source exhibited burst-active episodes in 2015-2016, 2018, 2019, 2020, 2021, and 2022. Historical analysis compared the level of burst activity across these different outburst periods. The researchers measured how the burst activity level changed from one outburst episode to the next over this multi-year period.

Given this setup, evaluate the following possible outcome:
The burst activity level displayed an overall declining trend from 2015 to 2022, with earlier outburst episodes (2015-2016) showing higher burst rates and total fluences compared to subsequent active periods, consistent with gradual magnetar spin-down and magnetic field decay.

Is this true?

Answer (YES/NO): NO